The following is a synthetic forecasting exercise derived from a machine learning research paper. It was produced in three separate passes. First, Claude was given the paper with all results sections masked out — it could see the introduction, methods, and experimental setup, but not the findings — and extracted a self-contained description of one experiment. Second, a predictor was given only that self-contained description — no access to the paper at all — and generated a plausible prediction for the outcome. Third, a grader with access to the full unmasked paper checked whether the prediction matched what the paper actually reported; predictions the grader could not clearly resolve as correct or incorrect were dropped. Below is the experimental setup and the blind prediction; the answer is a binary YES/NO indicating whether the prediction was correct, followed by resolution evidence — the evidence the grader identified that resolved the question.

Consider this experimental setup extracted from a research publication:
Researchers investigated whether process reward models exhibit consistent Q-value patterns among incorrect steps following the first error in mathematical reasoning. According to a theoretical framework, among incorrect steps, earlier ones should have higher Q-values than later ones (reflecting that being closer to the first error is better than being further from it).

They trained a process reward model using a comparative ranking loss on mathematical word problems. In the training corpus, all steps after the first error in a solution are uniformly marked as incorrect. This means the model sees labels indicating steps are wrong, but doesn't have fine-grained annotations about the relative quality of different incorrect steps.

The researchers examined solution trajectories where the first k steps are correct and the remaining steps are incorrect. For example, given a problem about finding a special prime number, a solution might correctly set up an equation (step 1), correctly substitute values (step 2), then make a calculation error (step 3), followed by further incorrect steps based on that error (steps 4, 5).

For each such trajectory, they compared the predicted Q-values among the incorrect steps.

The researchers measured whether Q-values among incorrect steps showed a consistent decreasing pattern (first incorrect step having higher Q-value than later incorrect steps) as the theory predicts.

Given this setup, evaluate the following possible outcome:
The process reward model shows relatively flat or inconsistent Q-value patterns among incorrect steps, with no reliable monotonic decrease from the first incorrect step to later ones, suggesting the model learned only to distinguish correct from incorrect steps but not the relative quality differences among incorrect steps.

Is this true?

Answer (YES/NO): NO